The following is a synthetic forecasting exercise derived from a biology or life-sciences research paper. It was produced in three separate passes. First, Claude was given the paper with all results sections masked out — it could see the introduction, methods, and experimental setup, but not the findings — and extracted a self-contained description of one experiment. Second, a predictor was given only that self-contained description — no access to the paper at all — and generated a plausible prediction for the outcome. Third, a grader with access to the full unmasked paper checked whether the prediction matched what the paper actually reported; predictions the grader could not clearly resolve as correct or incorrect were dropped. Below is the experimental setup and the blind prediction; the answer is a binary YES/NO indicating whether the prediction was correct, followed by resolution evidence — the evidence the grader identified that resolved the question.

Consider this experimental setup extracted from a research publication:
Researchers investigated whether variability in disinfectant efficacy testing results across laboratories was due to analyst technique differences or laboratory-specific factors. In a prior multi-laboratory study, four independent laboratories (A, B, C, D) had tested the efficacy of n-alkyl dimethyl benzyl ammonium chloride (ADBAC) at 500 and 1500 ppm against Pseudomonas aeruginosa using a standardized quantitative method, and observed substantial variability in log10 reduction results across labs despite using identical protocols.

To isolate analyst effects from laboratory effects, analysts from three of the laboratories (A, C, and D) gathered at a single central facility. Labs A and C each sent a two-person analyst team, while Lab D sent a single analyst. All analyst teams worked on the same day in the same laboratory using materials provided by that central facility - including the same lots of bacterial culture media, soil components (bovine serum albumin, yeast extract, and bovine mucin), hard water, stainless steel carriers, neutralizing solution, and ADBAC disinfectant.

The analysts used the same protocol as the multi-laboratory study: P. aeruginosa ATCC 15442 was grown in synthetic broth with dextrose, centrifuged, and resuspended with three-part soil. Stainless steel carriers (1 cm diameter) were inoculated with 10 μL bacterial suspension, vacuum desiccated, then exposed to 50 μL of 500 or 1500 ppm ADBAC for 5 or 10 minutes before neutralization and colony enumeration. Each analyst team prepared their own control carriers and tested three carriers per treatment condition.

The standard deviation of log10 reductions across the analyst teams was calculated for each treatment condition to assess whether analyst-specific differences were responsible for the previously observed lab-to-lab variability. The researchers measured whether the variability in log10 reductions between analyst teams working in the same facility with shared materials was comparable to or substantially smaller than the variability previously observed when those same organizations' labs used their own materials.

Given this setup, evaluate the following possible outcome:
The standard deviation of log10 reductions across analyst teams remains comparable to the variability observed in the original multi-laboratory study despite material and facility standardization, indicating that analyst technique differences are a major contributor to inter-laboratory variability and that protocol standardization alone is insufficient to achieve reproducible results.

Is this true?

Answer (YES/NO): NO